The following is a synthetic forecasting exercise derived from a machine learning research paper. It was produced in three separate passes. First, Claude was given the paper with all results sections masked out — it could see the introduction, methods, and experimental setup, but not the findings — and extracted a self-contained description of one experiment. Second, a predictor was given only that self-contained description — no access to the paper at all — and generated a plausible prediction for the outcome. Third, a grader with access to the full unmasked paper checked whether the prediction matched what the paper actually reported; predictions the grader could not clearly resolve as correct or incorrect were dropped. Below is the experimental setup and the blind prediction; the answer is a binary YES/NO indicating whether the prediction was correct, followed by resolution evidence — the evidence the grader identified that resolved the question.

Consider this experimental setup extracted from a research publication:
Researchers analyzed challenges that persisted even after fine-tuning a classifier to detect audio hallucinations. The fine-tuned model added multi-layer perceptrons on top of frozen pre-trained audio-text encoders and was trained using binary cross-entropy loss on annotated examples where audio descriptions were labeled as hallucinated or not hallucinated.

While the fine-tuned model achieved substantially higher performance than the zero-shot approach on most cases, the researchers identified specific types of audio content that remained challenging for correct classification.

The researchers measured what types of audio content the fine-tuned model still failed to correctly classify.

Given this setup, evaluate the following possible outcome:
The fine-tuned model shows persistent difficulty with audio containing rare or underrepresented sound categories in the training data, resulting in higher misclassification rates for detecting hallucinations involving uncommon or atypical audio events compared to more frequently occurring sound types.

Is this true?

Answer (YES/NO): NO